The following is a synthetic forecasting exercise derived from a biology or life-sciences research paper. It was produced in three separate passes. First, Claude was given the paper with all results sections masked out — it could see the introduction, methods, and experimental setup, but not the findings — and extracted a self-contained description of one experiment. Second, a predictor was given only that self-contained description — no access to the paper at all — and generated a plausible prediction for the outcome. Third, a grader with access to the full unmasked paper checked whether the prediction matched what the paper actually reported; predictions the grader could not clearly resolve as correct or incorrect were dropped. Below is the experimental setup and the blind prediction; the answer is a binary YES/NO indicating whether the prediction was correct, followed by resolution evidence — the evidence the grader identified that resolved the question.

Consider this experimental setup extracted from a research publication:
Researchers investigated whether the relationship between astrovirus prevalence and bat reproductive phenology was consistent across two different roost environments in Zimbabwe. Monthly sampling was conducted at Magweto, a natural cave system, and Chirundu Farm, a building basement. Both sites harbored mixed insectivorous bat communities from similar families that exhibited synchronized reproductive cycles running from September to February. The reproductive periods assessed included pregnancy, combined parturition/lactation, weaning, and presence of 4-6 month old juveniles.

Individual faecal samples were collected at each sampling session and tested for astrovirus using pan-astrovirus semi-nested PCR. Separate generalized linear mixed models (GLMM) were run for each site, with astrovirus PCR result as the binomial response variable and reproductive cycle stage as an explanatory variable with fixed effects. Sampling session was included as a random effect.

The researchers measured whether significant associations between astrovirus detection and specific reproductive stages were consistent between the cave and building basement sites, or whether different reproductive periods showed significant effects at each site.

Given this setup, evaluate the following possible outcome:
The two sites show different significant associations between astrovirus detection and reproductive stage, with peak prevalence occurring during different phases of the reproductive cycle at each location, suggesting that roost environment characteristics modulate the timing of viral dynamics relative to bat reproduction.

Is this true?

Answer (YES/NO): NO